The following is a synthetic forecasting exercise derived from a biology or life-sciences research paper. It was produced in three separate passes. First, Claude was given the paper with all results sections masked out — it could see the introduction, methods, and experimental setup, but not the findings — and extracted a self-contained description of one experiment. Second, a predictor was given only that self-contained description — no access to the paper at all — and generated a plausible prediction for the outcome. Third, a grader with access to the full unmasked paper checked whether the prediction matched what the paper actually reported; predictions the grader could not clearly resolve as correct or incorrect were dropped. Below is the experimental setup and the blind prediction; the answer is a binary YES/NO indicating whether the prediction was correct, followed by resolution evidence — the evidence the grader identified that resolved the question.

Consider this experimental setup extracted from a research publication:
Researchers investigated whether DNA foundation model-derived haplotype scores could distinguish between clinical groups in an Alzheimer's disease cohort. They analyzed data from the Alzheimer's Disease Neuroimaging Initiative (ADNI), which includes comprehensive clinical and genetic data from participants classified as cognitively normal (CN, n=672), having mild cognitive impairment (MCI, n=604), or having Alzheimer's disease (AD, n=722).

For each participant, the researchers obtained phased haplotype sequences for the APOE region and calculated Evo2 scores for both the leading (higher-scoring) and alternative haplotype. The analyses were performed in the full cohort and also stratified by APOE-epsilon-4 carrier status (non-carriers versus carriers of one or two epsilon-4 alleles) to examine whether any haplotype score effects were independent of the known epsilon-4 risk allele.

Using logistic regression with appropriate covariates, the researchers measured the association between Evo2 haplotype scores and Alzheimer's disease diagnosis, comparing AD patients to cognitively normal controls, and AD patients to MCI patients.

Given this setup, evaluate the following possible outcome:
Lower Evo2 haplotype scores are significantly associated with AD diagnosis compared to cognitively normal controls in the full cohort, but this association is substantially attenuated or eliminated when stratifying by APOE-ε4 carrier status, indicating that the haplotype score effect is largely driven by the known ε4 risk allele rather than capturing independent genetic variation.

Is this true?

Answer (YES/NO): NO